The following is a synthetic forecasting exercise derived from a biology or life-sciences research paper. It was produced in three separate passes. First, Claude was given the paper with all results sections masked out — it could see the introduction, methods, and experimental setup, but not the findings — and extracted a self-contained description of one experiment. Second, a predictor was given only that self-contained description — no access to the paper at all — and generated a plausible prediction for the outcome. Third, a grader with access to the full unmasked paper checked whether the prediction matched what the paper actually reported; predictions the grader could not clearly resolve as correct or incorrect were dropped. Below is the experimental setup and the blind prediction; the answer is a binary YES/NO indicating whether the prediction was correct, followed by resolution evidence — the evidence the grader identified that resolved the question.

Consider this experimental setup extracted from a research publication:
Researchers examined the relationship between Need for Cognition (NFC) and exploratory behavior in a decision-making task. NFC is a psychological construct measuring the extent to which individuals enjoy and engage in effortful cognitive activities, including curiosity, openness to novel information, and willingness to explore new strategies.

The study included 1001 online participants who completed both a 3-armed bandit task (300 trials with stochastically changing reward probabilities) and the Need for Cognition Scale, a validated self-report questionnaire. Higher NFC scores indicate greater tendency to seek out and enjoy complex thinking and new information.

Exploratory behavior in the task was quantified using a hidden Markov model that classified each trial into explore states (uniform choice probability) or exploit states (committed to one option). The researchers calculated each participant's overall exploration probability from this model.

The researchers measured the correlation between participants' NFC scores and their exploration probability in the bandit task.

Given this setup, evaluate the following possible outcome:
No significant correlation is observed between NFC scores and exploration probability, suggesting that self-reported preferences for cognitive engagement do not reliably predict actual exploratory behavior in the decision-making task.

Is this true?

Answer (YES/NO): NO